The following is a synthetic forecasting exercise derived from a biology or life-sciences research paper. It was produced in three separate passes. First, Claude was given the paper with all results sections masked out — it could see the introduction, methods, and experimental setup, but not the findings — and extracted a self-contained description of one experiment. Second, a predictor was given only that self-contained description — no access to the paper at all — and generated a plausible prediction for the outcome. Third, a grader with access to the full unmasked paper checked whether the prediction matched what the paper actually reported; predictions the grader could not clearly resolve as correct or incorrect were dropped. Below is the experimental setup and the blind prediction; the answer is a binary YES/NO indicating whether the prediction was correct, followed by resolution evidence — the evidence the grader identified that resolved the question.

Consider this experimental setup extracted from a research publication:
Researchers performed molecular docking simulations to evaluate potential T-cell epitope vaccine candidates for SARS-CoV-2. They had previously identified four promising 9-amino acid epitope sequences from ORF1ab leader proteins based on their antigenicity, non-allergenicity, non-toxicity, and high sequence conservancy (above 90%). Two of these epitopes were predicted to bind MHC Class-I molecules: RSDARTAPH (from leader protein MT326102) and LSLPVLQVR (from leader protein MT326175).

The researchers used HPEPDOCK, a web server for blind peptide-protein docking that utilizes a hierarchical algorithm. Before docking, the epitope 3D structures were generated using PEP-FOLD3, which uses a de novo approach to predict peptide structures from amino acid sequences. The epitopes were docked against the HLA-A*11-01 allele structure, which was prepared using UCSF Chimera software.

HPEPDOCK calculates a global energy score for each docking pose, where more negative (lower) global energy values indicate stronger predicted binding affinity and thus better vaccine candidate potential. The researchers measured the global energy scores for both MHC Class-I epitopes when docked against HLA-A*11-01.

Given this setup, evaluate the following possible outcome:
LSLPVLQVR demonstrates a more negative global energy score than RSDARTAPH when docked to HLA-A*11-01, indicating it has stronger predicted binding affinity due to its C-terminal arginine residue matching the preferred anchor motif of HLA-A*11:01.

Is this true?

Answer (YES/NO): NO